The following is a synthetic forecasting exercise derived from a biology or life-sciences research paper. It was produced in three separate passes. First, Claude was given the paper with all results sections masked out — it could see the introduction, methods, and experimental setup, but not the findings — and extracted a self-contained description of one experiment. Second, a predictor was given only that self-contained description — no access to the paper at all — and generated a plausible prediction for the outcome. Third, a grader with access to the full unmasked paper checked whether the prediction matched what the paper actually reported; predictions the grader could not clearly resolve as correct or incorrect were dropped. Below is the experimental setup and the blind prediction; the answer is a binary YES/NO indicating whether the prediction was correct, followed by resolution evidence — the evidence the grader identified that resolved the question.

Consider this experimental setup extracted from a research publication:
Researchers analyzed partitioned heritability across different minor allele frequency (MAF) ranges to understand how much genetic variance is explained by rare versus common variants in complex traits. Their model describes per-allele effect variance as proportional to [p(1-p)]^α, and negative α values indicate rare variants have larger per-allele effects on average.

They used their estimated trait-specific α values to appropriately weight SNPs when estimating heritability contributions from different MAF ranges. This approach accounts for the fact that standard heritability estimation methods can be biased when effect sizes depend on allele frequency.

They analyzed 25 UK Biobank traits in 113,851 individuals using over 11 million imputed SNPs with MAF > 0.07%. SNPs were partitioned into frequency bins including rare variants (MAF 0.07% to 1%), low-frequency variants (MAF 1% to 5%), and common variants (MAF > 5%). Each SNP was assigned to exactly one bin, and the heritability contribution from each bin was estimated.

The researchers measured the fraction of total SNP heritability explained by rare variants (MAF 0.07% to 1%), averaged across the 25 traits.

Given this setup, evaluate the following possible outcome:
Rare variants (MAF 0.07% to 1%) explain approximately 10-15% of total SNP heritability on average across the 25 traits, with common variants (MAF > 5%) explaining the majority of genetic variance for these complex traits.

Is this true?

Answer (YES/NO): NO